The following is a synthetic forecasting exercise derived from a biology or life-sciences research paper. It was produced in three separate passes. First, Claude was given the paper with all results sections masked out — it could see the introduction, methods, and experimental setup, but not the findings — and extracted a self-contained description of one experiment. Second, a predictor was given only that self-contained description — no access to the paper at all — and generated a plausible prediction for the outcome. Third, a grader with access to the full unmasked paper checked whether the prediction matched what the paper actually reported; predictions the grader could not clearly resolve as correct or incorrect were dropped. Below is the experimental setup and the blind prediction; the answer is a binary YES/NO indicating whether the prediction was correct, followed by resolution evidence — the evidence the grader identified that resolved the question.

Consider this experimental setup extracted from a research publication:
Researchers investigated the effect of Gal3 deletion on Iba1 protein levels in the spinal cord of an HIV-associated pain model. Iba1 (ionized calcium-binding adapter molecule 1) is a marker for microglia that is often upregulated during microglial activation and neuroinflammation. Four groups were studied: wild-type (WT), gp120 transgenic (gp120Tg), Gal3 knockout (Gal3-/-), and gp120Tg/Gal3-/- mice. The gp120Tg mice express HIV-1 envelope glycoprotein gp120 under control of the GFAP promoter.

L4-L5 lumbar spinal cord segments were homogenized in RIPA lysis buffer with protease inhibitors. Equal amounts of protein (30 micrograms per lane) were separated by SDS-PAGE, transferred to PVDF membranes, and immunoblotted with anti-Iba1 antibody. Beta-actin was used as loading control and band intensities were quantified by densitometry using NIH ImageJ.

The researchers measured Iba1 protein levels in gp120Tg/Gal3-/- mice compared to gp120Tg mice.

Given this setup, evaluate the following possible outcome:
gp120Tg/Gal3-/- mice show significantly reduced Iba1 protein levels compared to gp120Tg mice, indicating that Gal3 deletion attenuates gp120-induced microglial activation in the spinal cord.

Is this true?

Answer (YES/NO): YES